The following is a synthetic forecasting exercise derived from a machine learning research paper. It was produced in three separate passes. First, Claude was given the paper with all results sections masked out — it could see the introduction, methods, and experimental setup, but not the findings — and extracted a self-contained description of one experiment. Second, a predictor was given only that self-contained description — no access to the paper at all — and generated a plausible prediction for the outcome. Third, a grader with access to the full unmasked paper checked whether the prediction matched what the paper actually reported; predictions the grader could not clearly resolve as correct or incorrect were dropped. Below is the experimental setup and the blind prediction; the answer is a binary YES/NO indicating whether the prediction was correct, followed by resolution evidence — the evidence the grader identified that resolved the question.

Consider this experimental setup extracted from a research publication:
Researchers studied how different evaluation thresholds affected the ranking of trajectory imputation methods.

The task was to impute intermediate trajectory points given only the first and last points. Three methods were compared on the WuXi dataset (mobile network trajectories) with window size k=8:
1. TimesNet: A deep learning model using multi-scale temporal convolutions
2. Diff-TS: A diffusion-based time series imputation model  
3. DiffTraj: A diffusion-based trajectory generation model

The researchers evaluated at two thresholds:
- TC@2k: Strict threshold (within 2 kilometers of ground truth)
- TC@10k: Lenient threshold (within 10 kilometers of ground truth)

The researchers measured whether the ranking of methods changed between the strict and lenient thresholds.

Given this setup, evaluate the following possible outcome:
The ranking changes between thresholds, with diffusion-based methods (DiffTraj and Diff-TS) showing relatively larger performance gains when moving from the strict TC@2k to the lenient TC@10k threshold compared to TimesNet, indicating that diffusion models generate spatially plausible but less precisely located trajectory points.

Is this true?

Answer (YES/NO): NO